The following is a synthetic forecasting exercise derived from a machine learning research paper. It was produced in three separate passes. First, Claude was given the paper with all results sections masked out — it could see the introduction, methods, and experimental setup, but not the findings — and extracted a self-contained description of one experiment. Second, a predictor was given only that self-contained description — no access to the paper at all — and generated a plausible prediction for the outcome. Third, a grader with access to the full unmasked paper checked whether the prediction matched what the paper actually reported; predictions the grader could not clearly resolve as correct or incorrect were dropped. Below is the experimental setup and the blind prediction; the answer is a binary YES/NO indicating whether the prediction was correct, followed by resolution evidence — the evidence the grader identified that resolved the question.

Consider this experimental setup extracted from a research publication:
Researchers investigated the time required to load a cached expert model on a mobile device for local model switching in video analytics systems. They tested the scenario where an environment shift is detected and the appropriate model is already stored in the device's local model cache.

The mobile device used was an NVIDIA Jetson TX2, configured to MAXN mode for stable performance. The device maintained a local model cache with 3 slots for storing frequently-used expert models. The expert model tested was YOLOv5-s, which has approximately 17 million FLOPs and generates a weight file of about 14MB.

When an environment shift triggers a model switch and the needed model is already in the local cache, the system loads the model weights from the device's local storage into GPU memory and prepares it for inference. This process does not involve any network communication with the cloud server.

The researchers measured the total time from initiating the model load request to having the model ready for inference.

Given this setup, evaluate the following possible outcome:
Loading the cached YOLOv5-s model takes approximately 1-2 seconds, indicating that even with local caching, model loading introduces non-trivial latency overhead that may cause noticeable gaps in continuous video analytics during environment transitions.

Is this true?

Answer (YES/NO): NO